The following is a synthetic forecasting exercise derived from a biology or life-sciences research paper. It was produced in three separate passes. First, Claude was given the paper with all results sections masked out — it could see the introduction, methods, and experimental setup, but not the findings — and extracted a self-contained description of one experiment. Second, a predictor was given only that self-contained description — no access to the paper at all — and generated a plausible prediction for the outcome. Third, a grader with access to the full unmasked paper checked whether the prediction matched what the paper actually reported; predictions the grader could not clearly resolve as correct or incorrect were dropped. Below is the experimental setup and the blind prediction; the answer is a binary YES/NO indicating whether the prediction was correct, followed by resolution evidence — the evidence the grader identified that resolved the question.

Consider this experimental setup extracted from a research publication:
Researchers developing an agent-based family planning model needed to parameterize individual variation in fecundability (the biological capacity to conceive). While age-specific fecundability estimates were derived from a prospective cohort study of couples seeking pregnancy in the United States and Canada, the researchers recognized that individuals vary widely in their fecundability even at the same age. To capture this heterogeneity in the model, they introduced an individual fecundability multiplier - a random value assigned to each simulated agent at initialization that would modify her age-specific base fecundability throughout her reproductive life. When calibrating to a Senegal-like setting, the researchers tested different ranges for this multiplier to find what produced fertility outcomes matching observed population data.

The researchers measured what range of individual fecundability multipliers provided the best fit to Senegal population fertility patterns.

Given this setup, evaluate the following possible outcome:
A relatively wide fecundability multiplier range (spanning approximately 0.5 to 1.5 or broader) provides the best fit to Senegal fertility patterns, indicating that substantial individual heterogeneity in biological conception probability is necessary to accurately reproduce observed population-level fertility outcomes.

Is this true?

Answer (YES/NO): NO